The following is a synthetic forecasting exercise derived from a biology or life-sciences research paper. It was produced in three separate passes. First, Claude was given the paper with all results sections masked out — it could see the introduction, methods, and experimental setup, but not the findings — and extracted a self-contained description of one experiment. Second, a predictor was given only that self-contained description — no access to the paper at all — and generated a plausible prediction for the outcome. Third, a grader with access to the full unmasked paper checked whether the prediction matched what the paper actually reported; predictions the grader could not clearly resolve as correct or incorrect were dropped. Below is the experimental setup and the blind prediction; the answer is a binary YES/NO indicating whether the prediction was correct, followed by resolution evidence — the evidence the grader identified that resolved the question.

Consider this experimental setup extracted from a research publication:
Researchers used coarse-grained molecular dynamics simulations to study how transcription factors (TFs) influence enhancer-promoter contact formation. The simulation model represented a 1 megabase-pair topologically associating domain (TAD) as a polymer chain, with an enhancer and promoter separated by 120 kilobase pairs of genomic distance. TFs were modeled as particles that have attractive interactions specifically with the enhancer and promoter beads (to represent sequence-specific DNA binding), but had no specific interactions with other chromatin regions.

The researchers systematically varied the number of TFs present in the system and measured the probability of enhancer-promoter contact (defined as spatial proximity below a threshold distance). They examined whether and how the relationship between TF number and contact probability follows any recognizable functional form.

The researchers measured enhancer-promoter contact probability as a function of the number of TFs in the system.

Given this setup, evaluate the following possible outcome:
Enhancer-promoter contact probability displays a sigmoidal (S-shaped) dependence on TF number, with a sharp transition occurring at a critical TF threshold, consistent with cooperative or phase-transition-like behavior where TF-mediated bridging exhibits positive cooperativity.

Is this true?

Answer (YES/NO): YES